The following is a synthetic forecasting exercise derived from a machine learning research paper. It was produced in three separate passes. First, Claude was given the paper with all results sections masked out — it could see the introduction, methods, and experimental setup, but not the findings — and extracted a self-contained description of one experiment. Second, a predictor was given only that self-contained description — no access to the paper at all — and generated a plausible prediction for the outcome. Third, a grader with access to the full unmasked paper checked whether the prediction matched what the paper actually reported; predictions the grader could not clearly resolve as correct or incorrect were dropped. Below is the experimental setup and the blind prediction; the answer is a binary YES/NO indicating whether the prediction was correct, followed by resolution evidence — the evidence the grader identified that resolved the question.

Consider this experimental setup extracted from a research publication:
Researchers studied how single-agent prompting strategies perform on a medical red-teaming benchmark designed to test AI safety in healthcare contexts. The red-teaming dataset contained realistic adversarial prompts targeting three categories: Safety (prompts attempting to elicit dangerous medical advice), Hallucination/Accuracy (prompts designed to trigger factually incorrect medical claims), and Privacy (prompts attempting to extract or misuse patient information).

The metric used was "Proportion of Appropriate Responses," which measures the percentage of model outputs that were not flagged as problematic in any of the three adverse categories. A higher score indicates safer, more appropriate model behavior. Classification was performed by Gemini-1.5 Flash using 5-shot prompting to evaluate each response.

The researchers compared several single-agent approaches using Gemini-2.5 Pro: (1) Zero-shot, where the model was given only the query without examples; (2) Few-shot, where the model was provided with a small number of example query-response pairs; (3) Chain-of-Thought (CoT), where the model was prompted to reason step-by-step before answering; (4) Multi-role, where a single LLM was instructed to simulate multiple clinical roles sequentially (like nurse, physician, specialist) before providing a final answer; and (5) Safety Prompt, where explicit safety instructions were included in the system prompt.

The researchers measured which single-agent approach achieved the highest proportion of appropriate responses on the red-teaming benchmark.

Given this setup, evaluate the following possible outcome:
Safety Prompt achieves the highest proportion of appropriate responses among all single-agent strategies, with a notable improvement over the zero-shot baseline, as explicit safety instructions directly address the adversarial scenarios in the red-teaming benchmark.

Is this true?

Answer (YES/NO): NO